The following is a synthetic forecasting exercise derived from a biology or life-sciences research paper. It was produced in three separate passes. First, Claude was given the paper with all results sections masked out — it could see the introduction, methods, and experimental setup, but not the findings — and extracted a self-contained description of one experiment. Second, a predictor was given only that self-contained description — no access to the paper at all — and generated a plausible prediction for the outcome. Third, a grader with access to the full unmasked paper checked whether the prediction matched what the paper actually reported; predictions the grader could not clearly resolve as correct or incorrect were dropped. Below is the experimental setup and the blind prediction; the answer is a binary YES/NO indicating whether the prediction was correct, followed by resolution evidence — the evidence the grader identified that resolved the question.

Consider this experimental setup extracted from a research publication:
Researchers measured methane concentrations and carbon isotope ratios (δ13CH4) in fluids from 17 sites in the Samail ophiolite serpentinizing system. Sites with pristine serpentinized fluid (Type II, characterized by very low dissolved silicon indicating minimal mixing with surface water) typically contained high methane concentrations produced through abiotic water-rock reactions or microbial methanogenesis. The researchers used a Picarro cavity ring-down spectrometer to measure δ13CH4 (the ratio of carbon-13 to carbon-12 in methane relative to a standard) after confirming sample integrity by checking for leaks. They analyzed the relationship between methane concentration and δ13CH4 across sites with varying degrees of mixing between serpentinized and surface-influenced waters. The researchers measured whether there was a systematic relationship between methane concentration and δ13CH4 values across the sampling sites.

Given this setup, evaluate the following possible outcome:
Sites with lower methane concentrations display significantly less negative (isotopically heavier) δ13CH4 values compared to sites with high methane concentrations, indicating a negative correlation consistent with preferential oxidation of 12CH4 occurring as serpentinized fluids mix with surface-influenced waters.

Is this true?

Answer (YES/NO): NO